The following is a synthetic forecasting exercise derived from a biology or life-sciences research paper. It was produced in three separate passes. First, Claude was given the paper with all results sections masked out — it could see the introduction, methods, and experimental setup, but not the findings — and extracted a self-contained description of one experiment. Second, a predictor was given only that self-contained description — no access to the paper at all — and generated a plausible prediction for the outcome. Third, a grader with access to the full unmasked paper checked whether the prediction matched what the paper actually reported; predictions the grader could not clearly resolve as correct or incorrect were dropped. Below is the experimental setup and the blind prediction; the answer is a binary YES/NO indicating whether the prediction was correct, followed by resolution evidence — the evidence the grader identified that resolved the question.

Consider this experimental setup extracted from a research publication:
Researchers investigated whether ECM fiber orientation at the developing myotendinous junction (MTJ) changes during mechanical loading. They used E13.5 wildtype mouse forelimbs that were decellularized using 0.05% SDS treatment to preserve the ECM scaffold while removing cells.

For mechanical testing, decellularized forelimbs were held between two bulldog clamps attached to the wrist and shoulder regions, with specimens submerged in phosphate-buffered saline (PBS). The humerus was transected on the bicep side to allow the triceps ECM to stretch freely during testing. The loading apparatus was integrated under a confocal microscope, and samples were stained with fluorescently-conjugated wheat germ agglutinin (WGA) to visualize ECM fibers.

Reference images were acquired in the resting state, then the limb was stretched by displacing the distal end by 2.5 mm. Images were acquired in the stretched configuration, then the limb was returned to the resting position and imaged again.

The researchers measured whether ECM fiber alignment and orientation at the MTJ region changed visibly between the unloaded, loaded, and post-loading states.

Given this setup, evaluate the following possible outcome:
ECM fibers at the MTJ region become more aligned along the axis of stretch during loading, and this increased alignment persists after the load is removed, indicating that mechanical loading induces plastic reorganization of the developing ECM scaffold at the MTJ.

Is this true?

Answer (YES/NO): NO